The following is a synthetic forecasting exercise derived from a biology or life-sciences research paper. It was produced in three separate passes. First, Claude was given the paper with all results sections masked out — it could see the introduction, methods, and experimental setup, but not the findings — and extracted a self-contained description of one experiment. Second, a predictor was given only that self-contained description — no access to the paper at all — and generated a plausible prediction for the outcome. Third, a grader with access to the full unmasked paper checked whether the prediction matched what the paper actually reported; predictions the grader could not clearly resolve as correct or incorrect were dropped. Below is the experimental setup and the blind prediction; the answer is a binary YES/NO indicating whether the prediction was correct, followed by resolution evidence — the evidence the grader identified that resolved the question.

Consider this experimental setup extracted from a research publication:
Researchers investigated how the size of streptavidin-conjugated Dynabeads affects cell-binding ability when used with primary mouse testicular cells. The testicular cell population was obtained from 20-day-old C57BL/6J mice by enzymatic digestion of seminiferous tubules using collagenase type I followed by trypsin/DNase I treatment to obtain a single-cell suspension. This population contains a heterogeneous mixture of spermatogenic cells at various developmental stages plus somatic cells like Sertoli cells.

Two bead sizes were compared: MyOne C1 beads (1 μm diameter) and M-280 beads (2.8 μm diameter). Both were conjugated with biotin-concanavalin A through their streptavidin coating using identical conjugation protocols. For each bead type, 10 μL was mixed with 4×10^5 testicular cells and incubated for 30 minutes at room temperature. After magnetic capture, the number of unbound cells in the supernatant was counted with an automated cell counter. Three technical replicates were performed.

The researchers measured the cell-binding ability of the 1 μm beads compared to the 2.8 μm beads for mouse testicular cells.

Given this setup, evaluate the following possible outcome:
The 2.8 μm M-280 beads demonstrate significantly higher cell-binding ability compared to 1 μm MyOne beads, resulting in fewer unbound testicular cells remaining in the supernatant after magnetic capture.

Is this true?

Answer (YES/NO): NO